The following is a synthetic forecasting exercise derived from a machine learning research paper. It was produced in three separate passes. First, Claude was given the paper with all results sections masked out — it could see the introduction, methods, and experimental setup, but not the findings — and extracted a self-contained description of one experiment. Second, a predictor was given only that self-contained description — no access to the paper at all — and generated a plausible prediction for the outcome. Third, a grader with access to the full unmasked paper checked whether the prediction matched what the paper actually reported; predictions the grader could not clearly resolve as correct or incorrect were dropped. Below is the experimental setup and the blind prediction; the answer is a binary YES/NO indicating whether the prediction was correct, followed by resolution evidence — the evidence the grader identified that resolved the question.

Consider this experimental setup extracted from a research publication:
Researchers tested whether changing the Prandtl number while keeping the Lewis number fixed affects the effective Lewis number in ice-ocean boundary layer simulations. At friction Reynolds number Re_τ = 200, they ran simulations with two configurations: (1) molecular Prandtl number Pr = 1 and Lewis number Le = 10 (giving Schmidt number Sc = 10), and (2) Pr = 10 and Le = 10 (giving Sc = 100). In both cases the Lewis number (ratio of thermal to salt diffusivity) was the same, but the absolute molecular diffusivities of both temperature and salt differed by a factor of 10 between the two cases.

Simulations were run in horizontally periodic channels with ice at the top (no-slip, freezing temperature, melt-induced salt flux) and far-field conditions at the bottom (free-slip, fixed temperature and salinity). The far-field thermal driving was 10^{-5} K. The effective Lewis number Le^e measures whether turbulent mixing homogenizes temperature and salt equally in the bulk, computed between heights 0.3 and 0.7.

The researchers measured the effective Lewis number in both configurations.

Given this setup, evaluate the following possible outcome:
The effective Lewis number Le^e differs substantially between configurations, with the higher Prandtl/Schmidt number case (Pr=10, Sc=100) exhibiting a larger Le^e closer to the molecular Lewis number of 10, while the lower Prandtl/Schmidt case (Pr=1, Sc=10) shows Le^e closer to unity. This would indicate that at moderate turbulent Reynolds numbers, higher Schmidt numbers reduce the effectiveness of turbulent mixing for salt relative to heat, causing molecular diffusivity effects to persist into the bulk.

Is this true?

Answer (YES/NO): NO